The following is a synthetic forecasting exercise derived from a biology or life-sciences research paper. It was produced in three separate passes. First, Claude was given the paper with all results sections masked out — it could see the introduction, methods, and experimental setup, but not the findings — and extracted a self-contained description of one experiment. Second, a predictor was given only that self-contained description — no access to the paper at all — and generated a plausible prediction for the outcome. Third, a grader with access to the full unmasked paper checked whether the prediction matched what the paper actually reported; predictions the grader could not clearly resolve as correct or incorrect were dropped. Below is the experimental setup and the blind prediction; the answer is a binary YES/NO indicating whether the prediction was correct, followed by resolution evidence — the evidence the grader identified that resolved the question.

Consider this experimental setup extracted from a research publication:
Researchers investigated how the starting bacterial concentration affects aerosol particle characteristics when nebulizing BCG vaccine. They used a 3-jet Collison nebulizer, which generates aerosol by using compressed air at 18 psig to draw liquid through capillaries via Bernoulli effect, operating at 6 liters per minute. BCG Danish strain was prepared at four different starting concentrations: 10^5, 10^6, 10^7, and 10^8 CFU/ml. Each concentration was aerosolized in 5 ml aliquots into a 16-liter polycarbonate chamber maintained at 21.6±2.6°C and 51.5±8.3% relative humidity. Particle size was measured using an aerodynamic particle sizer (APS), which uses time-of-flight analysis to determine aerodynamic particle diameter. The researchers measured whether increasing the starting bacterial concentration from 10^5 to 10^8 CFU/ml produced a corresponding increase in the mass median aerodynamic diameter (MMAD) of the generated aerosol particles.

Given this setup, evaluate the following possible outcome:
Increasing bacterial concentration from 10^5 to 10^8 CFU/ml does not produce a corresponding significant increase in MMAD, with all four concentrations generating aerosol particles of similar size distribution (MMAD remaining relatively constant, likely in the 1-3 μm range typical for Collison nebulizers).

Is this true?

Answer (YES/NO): YES